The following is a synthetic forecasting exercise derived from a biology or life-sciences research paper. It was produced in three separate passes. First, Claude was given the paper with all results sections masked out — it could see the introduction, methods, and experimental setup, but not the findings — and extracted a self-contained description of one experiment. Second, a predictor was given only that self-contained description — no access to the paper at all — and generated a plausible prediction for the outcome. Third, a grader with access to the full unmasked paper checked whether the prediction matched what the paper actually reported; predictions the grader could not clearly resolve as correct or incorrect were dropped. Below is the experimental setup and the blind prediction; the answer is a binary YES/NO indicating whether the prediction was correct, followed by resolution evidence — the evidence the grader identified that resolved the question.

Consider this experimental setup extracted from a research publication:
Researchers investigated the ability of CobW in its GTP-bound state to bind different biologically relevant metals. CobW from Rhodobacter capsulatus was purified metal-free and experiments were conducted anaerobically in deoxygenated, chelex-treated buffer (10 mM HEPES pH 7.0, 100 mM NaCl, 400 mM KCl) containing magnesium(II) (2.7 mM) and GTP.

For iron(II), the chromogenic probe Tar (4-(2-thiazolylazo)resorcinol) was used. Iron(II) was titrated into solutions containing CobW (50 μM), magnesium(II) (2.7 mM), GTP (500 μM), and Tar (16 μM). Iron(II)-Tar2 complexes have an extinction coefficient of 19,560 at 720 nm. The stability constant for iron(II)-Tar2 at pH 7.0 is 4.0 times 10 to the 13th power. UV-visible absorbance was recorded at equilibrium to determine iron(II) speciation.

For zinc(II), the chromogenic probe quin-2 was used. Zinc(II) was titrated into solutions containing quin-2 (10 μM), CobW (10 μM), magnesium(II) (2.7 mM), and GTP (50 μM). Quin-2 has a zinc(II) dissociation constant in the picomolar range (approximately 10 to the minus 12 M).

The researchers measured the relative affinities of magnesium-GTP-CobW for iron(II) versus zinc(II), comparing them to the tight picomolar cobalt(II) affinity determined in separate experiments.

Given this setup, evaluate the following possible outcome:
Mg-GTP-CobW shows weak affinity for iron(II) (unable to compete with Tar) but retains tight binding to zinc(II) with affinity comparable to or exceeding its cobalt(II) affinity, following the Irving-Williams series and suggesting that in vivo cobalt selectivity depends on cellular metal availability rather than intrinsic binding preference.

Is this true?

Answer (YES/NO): YES